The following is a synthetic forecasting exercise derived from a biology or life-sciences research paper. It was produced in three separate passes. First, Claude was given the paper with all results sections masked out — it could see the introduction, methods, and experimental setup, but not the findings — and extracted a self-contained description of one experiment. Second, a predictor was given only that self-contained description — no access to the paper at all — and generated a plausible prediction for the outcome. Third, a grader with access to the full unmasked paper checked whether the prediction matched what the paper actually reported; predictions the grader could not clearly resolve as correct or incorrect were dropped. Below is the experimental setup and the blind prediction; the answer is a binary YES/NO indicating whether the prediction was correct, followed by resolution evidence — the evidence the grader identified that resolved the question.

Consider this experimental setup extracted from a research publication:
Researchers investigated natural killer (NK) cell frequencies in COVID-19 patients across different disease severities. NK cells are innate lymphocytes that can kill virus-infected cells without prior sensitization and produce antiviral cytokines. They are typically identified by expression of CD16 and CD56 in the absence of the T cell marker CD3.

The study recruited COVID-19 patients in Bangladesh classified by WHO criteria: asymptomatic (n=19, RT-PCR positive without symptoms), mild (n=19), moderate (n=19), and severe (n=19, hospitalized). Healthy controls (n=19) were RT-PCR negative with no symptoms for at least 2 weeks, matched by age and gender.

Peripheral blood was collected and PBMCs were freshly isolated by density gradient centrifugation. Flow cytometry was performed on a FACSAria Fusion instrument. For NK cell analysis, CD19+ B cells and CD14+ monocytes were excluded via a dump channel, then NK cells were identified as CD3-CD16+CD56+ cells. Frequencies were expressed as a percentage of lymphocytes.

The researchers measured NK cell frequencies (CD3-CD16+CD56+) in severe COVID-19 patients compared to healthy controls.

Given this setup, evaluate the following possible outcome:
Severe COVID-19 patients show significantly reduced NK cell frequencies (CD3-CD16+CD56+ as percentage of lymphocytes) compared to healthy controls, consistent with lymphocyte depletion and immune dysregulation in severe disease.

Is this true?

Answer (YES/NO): NO